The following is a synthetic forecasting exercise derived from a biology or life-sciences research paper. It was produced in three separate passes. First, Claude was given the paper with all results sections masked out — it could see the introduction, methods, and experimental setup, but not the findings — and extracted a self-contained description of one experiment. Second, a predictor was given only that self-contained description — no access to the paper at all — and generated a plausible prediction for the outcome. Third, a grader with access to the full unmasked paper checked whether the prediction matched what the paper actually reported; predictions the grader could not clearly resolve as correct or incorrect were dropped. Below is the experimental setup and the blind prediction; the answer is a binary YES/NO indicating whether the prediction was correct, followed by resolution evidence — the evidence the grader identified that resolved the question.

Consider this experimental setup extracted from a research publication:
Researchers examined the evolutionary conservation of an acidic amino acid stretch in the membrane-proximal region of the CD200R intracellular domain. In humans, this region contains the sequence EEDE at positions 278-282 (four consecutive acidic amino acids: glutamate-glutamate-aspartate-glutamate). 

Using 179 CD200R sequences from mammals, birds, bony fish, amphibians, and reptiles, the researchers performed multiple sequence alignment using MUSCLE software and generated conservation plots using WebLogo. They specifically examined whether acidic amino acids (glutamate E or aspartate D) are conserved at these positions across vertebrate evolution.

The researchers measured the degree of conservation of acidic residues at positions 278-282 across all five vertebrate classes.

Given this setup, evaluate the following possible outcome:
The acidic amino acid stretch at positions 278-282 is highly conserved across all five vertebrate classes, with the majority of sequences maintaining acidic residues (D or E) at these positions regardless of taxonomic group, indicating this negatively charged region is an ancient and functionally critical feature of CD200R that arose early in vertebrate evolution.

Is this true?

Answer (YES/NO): YES